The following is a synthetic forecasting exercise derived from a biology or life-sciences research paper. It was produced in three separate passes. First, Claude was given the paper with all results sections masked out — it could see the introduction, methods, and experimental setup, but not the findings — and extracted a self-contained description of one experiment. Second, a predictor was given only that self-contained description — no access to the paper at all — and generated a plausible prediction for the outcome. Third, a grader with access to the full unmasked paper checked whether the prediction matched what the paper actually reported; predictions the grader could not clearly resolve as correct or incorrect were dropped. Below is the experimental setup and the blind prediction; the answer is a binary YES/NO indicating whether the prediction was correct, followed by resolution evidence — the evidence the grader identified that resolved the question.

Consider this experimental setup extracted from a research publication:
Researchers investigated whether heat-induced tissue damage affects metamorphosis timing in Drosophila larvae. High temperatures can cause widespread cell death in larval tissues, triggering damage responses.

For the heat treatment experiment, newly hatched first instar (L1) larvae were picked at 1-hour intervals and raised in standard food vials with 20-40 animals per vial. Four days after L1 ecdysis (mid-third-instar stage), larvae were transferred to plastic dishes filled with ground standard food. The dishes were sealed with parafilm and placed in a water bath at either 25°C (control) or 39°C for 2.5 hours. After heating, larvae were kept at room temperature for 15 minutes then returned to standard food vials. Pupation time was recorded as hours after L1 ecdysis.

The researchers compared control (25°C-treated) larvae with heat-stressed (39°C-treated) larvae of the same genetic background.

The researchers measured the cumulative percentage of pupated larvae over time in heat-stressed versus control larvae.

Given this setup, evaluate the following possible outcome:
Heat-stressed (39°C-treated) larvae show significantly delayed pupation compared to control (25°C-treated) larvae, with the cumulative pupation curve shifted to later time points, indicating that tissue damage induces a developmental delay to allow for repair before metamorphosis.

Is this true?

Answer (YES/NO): YES